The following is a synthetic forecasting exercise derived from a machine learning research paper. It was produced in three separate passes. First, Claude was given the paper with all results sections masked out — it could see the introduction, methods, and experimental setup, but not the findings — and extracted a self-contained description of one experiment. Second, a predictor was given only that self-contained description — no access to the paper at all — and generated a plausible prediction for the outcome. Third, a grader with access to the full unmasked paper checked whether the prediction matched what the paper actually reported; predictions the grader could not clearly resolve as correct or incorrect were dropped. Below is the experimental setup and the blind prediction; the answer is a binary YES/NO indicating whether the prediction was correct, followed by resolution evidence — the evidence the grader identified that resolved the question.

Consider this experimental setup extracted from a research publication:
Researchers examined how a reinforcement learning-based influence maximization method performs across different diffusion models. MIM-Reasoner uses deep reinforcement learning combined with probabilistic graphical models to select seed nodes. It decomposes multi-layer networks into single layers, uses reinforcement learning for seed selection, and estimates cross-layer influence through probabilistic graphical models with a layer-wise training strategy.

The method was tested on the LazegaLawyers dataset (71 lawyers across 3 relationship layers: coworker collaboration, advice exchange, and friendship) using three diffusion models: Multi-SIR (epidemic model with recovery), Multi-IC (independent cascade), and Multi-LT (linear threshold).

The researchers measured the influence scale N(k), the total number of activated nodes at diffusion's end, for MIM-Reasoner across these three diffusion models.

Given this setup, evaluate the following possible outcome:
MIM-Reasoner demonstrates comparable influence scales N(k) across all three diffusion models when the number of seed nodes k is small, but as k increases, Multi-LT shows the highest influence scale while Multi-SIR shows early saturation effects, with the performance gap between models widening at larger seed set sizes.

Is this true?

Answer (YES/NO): NO